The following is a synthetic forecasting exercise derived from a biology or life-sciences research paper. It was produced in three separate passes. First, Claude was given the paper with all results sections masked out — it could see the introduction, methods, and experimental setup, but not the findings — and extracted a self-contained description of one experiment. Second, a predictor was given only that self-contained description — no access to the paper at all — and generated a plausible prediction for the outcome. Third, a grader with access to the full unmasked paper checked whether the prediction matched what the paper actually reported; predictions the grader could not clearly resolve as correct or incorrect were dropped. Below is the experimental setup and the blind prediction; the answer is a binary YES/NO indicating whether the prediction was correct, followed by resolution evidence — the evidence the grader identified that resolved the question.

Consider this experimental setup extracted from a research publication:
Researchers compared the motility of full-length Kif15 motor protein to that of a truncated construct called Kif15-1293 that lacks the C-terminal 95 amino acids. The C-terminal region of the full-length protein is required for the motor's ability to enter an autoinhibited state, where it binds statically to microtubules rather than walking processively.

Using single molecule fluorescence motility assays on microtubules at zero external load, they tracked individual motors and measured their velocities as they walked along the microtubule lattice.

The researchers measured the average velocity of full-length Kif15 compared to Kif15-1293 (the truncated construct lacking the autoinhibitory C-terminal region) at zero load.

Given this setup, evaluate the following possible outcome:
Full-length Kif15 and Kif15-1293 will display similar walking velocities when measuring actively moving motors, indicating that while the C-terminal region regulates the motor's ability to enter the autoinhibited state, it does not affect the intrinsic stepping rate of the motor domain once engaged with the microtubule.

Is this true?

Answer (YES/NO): NO